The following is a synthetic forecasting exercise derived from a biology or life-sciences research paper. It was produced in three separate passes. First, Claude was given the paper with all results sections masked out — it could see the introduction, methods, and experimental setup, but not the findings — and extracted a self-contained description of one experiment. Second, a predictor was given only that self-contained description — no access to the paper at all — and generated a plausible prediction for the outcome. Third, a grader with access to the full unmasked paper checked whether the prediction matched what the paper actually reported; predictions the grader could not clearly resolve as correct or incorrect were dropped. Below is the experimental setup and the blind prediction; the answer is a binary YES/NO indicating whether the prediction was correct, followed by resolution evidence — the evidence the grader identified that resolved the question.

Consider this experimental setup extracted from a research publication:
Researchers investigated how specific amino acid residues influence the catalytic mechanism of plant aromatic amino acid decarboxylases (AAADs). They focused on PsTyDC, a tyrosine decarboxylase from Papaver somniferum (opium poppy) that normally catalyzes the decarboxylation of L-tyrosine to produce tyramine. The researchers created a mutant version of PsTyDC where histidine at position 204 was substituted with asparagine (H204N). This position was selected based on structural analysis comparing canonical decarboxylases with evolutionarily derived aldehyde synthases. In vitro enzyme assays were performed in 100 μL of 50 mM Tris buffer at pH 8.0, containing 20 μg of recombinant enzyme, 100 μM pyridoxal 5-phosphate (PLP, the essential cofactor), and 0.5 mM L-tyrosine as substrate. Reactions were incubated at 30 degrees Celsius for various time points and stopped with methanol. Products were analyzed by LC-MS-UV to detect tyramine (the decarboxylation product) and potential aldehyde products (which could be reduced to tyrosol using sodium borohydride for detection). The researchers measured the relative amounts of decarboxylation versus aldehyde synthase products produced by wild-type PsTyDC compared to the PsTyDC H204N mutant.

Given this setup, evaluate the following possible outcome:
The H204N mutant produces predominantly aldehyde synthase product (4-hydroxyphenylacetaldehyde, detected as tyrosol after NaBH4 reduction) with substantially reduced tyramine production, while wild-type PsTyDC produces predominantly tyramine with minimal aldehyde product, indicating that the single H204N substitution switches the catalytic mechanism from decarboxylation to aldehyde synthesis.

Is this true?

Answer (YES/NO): NO